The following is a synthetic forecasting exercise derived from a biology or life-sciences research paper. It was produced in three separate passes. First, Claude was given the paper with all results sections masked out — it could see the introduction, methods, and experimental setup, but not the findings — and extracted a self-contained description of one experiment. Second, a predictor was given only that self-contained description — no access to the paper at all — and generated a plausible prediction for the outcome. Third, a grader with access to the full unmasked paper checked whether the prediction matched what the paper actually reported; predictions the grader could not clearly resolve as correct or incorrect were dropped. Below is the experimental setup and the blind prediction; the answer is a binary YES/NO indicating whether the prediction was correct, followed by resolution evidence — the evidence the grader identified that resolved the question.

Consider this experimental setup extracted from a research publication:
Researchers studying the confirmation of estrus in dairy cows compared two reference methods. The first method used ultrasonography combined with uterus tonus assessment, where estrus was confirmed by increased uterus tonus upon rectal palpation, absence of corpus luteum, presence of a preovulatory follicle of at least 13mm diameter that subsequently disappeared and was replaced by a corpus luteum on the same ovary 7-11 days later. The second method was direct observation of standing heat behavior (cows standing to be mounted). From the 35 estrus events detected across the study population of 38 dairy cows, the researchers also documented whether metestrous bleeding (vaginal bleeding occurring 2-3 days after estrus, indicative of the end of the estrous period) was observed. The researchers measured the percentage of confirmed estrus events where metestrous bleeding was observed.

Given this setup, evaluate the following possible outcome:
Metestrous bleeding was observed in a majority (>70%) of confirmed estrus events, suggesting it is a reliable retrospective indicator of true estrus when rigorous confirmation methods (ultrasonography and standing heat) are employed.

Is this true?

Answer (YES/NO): NO